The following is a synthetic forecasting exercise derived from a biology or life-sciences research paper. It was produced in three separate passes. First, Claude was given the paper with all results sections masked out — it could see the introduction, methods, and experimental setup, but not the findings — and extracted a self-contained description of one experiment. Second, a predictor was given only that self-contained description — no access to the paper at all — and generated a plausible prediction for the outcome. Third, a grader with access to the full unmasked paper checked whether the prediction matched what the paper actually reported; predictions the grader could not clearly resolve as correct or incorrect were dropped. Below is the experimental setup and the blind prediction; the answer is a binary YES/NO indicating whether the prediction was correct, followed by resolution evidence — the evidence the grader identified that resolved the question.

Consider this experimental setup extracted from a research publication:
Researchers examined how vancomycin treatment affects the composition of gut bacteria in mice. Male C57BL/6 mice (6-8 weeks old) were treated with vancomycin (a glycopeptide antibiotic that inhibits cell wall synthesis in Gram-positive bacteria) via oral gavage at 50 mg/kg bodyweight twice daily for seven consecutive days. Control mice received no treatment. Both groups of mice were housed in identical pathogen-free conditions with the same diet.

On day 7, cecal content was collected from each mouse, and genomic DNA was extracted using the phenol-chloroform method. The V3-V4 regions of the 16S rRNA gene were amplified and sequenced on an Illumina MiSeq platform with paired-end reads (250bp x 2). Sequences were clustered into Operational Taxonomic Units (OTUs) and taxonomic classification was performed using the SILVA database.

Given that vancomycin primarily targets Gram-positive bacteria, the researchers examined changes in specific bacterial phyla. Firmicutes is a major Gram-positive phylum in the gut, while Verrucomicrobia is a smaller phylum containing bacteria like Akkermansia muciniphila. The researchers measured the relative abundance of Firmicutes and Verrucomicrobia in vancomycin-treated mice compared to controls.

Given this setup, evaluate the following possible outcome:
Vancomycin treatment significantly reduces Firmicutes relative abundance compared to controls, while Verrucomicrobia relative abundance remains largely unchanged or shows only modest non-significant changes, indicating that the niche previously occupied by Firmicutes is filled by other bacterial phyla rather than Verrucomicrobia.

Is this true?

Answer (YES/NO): NO